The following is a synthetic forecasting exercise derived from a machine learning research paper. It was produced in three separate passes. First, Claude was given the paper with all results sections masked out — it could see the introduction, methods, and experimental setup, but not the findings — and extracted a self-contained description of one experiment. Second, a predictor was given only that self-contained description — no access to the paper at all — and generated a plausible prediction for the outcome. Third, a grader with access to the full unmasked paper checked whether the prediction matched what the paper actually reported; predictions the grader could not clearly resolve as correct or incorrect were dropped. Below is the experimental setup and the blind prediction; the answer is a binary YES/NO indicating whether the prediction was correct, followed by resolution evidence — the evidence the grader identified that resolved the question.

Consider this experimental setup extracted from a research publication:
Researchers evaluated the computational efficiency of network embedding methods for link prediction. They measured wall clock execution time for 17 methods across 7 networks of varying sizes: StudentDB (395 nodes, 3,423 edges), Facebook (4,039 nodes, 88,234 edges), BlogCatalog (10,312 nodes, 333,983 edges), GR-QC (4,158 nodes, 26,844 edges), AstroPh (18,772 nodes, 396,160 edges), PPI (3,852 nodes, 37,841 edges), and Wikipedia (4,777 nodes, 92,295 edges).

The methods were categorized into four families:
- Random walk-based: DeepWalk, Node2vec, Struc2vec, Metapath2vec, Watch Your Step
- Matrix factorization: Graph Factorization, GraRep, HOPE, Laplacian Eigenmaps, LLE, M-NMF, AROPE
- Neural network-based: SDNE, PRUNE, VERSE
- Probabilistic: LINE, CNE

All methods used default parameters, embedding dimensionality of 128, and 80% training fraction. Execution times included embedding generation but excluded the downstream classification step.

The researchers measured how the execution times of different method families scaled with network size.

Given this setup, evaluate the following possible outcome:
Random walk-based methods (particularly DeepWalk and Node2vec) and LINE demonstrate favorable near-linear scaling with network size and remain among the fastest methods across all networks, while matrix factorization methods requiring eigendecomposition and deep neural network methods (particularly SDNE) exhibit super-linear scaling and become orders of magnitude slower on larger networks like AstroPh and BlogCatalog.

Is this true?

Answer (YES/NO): NO